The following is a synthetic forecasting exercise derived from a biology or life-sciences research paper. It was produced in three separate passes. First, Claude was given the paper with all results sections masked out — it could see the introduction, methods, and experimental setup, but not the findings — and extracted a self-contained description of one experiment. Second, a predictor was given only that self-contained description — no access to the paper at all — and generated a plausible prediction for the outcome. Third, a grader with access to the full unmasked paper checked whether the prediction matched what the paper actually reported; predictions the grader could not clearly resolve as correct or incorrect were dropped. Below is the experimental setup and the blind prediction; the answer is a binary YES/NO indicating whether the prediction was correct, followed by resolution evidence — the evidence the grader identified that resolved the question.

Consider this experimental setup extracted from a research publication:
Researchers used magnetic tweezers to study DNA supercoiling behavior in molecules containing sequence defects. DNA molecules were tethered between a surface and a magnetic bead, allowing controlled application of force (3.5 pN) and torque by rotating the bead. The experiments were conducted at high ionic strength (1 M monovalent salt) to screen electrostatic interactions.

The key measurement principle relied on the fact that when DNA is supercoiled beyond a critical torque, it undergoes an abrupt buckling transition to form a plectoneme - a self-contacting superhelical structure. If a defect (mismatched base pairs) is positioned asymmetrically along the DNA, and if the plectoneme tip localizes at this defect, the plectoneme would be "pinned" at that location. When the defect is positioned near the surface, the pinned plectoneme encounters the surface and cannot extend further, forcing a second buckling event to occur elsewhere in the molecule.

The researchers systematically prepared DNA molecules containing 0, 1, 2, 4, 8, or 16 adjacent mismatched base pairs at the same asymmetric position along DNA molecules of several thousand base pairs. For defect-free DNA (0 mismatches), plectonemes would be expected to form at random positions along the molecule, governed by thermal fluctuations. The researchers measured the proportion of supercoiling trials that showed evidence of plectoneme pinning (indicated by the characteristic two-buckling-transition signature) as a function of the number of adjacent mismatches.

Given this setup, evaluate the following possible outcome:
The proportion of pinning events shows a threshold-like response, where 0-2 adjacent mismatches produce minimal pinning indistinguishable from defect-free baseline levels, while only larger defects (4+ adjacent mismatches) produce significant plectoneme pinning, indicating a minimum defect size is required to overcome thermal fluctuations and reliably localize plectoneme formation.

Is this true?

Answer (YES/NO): NO